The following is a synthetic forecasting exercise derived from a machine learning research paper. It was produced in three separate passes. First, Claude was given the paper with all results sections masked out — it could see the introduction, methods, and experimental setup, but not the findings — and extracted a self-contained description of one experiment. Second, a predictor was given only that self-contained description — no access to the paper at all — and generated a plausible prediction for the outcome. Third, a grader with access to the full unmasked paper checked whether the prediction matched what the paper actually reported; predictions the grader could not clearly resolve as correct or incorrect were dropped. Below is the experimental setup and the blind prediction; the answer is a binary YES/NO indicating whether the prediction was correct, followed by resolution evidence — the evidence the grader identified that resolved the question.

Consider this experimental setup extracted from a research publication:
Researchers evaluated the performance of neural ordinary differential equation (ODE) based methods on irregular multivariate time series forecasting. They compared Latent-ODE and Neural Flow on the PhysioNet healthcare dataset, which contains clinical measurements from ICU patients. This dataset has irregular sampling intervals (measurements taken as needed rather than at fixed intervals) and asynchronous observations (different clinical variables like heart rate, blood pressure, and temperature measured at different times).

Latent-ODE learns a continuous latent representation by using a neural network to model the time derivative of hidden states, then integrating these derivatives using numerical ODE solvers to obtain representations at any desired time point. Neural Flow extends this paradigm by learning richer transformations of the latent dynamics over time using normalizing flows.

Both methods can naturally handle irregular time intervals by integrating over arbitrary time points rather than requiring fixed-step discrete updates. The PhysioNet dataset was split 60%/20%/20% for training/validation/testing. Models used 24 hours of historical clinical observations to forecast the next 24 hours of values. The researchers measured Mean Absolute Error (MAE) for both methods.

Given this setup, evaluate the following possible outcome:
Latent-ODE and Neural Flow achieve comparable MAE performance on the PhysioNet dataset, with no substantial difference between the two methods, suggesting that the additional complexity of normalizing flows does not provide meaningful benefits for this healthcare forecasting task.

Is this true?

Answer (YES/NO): NO